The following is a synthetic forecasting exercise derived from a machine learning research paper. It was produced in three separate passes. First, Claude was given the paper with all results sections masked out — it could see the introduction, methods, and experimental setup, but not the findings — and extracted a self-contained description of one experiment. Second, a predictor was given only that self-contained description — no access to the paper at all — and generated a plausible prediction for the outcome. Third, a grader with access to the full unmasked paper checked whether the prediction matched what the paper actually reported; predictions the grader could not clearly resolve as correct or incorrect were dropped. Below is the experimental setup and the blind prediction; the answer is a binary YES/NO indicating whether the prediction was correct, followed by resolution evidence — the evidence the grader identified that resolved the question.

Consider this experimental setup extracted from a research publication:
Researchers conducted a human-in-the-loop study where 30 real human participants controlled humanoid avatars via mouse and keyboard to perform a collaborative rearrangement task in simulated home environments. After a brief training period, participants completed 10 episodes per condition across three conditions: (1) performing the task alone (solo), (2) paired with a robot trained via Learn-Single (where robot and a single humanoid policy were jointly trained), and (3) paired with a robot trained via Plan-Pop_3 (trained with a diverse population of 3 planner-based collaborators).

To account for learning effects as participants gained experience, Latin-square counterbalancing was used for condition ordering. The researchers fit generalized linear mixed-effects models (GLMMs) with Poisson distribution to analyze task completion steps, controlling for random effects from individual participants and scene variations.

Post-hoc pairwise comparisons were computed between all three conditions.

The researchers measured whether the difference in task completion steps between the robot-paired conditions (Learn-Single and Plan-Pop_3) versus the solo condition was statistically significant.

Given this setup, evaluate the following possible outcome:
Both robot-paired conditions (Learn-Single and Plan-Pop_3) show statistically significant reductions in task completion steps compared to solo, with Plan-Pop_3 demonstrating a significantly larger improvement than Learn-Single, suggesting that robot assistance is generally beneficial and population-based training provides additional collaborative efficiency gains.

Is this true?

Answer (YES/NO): NO